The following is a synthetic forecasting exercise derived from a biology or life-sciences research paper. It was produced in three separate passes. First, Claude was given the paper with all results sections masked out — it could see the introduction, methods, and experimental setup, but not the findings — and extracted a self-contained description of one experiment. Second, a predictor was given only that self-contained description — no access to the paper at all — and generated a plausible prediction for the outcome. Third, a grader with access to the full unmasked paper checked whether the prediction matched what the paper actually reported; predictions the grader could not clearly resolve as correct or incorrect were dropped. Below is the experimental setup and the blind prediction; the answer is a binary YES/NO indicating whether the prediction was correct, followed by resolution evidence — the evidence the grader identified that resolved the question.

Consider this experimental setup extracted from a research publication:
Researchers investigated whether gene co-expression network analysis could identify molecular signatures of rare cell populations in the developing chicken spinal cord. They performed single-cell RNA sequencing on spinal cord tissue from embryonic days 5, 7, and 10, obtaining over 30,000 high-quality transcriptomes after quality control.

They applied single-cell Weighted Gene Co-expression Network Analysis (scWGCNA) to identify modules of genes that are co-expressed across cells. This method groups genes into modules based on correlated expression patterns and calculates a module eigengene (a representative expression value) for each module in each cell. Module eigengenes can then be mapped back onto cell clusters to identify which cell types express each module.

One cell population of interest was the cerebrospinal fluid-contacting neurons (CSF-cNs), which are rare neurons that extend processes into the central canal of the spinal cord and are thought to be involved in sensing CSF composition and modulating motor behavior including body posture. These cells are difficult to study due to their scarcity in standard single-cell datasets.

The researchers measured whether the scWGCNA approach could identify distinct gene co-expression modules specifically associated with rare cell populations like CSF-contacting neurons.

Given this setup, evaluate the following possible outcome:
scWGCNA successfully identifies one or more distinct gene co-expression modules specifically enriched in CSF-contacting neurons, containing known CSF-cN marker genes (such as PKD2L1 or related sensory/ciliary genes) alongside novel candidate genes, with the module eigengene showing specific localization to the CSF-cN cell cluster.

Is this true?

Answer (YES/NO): YES